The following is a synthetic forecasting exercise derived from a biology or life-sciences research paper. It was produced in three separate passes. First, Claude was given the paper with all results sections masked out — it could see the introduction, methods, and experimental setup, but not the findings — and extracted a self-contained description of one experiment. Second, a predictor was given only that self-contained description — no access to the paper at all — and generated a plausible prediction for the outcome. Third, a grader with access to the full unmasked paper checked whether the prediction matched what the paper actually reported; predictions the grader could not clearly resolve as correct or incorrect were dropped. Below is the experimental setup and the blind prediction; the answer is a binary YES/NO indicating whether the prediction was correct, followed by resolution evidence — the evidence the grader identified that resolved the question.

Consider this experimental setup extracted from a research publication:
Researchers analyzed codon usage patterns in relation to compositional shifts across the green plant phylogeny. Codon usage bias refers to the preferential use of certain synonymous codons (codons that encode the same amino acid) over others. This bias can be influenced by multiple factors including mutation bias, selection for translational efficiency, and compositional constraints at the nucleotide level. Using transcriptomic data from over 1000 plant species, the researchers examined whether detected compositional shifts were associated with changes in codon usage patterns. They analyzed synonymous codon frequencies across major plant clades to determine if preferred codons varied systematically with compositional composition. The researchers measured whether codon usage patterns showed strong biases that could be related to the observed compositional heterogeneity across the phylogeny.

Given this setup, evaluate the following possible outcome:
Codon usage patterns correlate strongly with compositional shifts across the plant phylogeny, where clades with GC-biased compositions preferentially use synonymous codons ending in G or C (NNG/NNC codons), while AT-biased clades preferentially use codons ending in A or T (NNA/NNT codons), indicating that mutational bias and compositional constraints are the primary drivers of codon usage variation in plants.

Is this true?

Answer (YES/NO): NO